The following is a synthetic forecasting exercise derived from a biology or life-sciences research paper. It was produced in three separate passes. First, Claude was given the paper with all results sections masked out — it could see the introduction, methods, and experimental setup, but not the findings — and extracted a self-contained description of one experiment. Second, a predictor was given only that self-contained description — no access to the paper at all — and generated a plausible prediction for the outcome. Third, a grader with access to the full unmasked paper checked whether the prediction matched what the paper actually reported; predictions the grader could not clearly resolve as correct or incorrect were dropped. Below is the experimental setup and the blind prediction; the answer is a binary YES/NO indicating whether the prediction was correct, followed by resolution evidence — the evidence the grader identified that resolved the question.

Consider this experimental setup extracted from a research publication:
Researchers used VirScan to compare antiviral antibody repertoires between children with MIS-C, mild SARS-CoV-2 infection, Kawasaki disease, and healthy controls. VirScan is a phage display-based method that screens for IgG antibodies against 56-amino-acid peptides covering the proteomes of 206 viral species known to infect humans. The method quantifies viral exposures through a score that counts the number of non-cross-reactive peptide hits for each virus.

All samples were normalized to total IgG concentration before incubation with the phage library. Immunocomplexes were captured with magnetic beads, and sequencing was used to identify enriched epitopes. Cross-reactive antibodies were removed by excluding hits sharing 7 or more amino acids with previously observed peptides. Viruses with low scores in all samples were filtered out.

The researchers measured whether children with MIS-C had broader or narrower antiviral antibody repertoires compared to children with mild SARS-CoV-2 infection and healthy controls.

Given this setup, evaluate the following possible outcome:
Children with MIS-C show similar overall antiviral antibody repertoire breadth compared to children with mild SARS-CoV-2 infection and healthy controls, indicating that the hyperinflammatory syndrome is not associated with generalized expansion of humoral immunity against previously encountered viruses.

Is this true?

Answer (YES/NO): NO